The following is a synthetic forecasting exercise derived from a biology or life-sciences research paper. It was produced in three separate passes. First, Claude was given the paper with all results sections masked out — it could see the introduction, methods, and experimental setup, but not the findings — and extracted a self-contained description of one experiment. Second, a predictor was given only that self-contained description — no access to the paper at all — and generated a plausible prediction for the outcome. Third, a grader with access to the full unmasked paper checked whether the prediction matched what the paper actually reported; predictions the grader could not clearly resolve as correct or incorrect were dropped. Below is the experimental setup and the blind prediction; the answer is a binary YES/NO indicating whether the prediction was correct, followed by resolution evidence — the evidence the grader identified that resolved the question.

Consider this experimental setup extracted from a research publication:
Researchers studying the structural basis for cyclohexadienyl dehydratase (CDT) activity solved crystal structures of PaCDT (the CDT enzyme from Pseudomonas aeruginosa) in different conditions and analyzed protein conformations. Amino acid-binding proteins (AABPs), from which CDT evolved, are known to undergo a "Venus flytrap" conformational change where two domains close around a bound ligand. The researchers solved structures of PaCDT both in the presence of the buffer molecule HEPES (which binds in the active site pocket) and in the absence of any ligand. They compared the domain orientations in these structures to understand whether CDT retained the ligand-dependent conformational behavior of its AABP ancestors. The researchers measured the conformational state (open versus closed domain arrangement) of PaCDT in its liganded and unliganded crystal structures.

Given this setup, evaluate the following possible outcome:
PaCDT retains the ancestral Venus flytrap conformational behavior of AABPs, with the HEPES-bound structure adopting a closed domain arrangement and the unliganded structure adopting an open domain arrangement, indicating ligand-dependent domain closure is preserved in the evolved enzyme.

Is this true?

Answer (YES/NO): NO